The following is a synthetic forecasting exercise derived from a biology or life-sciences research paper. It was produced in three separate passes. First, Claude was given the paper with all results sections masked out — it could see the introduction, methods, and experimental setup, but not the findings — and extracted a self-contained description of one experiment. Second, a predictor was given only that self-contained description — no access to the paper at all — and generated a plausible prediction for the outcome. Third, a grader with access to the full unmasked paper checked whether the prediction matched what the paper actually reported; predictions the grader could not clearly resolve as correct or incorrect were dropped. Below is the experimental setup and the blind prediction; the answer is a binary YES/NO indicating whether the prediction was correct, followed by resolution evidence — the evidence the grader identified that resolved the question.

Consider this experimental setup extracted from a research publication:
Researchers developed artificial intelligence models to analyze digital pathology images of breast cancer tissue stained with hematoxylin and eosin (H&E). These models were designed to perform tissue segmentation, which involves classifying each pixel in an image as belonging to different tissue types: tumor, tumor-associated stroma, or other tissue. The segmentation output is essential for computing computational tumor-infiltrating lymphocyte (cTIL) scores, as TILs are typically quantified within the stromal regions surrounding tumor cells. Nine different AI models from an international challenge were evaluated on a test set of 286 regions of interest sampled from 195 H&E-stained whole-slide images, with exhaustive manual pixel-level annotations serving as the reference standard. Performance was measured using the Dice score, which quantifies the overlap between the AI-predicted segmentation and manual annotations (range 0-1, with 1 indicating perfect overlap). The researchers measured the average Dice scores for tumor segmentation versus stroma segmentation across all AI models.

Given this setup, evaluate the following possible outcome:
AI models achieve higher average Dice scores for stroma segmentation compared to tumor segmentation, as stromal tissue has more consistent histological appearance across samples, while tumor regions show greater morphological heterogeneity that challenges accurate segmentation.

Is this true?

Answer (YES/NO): YES